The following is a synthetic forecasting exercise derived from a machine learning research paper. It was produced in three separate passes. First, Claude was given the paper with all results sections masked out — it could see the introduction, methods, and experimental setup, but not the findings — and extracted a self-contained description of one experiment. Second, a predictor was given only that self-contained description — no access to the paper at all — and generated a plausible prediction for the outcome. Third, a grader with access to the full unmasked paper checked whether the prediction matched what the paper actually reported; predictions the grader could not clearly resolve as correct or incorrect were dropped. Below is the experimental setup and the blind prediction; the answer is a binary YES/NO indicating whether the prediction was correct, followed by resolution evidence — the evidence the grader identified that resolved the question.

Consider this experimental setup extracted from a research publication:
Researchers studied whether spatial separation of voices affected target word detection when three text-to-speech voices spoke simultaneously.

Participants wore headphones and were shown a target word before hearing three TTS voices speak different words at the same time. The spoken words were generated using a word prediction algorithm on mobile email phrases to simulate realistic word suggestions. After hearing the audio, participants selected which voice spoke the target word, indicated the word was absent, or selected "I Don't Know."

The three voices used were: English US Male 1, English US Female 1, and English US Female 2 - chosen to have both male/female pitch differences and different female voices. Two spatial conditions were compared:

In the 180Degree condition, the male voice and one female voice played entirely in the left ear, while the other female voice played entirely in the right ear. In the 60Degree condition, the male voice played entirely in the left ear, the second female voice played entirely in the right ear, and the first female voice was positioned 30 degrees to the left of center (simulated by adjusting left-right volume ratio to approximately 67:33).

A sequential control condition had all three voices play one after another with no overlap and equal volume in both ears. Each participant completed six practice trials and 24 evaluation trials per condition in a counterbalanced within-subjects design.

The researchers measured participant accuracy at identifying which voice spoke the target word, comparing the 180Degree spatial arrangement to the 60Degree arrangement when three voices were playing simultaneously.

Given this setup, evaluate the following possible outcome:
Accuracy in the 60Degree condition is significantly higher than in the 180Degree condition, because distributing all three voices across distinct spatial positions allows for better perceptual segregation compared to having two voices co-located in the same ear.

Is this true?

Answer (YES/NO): NO